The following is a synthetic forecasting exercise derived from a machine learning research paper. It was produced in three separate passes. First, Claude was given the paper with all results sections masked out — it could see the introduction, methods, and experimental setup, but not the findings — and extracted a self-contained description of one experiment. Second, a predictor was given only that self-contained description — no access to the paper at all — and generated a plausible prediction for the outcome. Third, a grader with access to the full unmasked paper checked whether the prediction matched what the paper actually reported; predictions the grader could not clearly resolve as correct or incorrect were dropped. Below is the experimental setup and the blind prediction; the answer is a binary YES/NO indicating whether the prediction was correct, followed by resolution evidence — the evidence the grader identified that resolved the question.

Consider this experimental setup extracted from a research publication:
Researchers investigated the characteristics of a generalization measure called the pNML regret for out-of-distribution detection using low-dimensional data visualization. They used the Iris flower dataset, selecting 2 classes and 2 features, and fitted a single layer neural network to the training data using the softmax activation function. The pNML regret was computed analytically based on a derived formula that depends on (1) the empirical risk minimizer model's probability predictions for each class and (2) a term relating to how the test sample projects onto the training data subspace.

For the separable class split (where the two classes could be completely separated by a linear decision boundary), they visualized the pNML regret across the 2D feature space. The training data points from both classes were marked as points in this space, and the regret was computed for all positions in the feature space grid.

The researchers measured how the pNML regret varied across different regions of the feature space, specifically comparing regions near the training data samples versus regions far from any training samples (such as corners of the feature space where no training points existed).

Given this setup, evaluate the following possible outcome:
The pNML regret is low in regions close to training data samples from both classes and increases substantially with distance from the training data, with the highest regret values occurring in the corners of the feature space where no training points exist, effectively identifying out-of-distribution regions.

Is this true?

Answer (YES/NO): NO